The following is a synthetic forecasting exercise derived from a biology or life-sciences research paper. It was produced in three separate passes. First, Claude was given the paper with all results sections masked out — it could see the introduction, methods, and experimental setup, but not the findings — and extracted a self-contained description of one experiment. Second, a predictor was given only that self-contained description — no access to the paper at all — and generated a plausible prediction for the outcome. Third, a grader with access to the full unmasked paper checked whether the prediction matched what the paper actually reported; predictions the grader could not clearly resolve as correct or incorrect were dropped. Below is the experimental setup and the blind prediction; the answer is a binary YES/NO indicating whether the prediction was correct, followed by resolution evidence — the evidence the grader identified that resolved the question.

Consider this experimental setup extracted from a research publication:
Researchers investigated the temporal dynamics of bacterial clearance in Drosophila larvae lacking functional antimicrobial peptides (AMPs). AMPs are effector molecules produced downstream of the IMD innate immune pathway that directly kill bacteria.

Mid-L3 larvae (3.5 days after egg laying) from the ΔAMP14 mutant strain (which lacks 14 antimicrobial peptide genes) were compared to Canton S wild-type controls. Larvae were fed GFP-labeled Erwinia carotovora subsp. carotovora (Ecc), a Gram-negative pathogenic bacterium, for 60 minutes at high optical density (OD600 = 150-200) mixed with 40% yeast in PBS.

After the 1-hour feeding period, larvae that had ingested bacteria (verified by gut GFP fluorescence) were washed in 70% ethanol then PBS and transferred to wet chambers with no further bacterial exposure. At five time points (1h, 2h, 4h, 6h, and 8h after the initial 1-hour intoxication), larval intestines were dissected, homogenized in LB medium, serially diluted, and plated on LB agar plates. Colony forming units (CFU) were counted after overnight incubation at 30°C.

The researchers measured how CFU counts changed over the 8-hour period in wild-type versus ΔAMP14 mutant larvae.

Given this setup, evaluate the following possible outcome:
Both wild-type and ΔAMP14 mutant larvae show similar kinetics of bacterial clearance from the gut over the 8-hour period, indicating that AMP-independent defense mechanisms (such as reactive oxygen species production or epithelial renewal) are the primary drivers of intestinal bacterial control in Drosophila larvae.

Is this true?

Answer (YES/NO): NO